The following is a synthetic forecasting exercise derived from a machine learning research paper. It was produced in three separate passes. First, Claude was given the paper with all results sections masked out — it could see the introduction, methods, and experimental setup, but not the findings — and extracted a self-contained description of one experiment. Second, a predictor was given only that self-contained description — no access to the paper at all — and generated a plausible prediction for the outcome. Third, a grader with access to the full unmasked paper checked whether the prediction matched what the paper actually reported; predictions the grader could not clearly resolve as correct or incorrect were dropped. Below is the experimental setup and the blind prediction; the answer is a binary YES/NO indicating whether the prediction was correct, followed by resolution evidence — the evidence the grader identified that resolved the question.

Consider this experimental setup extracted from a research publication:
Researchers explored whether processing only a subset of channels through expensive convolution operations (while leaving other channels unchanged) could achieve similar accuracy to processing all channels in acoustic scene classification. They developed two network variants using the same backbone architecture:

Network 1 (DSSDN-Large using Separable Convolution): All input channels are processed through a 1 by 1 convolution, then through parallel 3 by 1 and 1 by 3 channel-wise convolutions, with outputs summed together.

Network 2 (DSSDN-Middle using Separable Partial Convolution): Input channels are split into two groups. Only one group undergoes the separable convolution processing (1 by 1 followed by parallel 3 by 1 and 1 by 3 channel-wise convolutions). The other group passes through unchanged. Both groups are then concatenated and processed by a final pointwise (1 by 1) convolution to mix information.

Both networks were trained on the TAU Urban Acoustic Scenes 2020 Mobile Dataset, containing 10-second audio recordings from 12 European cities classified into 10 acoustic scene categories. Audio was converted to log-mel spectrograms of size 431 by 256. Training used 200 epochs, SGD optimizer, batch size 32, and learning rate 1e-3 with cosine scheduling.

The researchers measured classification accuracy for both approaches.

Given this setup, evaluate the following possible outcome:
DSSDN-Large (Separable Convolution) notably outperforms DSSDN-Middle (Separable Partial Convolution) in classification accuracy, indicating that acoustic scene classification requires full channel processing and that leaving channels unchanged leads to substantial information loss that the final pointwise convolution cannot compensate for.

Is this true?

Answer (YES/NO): NO